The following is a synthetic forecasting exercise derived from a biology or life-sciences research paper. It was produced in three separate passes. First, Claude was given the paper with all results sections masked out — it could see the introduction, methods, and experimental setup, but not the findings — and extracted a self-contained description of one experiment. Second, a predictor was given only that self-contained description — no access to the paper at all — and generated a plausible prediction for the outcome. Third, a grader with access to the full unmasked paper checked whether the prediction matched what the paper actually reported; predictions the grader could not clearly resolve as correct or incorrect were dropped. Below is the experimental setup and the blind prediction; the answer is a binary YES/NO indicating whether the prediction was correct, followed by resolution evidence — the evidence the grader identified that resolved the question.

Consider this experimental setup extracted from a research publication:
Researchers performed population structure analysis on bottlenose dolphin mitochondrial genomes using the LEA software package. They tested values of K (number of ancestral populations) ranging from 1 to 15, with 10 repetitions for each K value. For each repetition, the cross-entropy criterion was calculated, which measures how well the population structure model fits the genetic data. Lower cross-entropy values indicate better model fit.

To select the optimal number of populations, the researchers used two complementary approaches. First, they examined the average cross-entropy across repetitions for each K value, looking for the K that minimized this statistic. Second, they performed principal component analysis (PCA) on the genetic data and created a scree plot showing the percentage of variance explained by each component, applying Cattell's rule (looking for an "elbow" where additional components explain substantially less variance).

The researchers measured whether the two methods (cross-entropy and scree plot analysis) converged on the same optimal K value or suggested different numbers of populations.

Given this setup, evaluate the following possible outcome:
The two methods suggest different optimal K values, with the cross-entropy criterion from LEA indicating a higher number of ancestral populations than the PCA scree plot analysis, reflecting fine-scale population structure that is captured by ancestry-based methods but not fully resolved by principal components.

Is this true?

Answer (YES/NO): NO